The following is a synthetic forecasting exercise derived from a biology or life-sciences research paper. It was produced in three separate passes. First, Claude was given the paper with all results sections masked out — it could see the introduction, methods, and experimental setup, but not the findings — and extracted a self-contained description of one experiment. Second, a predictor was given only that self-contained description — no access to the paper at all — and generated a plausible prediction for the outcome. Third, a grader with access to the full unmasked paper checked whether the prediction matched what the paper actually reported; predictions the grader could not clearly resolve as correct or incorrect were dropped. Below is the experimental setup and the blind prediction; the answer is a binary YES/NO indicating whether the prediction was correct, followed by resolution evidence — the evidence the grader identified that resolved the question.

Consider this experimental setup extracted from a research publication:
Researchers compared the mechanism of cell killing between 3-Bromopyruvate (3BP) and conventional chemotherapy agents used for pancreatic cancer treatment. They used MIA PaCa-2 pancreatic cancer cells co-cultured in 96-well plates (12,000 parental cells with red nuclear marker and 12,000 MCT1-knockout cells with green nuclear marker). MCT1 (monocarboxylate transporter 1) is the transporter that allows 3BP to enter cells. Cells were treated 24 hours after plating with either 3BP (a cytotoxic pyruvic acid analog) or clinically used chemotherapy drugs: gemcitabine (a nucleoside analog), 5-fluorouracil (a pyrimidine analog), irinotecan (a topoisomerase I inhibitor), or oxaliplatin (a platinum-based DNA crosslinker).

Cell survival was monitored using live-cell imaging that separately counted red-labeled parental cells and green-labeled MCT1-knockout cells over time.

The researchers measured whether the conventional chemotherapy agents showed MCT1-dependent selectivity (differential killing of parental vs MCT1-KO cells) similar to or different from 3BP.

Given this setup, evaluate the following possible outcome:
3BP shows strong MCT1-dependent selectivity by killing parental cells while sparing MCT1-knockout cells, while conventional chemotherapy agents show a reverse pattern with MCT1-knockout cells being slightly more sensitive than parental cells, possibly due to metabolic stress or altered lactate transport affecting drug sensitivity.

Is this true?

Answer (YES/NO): NO